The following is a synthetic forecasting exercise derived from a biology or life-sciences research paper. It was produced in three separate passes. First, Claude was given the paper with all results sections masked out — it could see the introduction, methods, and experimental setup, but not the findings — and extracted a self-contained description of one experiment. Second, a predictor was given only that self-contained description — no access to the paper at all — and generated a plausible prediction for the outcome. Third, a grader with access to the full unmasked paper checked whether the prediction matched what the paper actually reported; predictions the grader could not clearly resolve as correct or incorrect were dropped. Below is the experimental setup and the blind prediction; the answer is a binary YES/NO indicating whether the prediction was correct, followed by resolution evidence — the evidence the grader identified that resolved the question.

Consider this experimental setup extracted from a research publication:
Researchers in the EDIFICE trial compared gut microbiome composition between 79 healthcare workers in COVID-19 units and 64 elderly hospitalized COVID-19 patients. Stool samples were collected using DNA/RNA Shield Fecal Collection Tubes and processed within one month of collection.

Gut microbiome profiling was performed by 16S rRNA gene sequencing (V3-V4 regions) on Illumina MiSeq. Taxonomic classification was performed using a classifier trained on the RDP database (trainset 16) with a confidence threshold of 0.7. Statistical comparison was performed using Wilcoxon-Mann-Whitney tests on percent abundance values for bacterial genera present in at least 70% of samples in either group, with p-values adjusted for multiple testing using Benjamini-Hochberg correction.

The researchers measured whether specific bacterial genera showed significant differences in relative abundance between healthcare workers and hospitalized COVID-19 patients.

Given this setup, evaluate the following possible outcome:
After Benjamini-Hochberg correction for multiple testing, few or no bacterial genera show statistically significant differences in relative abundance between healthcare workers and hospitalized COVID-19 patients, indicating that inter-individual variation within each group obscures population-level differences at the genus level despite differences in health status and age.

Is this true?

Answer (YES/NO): NO